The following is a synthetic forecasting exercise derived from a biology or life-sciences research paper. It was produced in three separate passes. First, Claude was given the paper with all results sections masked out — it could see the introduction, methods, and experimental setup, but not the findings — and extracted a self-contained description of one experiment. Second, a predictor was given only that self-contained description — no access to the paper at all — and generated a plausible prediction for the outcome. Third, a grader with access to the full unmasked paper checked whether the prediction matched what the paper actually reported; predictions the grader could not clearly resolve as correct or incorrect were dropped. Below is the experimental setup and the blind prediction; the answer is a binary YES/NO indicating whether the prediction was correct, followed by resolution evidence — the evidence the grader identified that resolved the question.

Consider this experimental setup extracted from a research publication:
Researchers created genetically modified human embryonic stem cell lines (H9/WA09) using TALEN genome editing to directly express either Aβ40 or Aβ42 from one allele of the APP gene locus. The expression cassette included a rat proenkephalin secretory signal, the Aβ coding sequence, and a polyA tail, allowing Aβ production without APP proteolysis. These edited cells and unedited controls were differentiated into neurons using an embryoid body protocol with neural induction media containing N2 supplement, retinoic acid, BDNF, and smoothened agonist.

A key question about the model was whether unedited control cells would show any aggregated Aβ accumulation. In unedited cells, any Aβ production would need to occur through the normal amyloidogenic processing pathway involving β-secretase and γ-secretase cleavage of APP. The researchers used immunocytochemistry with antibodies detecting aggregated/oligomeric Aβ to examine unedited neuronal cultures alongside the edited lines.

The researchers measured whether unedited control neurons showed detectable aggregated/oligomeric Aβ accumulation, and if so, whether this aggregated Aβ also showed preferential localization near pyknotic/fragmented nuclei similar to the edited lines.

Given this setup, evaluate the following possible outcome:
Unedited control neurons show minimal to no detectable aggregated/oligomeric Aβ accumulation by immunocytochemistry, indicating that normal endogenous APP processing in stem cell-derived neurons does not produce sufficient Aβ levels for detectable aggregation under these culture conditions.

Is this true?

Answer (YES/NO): NO